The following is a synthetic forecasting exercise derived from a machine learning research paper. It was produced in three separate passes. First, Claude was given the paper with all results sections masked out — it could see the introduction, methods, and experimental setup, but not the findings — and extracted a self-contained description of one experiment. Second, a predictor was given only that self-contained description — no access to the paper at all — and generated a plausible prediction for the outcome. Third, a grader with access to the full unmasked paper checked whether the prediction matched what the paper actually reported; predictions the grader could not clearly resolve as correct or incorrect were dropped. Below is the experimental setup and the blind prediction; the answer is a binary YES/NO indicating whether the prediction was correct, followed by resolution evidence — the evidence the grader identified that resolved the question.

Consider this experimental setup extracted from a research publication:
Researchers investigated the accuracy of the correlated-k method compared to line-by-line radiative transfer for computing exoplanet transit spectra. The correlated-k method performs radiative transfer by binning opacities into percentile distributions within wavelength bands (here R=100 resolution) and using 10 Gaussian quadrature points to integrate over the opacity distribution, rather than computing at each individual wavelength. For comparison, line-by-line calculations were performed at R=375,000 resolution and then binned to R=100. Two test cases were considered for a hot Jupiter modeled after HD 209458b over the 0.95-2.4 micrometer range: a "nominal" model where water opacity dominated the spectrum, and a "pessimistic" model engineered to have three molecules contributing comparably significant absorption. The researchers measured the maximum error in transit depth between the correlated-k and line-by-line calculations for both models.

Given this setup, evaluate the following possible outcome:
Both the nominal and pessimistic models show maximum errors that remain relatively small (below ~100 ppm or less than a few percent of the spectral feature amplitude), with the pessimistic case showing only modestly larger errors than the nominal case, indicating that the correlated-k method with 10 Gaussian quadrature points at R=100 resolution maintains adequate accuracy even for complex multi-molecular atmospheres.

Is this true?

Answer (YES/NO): NO